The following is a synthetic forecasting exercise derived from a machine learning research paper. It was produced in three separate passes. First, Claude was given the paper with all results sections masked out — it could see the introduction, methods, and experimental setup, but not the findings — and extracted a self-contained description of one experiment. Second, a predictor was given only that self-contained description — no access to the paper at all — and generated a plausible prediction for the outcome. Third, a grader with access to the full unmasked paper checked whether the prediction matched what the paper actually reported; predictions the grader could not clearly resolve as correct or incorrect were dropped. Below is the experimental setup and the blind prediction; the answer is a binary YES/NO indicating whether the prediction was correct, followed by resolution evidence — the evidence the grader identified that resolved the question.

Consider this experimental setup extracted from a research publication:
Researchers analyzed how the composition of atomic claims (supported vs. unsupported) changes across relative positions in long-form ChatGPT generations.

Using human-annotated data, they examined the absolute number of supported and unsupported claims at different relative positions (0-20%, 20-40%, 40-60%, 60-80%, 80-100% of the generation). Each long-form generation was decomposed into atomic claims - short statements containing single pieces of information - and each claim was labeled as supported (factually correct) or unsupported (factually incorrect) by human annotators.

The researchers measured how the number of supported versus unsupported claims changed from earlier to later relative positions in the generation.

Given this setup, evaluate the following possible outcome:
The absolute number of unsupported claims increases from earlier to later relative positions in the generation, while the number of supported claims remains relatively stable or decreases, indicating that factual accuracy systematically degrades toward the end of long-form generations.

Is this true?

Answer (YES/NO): YES